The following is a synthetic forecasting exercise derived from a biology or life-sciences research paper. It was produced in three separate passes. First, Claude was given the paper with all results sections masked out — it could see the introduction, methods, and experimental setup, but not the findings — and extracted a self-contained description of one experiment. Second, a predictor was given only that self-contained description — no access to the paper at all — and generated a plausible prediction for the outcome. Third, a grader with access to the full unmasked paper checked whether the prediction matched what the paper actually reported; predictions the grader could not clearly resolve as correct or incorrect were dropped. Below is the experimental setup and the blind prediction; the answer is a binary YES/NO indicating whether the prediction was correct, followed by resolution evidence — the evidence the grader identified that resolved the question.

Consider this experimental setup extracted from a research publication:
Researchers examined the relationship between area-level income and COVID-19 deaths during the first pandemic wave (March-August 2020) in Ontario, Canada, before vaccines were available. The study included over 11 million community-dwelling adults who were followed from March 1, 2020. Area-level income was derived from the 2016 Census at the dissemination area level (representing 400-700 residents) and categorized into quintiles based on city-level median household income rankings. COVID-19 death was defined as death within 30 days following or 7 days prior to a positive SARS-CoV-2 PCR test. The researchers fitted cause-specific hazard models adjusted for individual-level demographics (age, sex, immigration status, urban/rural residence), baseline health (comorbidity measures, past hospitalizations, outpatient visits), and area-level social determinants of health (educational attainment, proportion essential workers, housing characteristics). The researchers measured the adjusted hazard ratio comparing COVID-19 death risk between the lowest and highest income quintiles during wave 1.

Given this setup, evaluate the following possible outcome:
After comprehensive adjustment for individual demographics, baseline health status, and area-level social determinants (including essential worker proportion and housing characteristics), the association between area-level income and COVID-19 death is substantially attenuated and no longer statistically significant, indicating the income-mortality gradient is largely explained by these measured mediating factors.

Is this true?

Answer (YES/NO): NO